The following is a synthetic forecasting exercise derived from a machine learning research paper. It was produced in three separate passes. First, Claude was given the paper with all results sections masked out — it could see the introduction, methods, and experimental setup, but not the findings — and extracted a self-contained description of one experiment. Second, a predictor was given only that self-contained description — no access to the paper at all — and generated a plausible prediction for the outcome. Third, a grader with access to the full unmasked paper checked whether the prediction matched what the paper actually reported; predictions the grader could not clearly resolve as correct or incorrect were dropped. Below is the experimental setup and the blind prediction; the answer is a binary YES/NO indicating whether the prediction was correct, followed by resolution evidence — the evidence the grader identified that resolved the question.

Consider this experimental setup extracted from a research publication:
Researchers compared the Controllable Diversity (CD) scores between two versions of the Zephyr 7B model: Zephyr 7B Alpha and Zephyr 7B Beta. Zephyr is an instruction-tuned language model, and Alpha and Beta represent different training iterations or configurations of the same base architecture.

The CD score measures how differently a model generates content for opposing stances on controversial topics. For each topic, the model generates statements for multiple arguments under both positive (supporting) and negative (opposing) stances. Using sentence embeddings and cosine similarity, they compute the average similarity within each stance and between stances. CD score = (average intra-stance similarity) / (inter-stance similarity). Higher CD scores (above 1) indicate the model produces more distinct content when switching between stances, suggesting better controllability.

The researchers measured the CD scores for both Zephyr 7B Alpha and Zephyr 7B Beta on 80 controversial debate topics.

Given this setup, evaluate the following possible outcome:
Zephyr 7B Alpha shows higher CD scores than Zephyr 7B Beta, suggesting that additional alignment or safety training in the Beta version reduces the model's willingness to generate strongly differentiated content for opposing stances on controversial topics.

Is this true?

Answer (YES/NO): NO